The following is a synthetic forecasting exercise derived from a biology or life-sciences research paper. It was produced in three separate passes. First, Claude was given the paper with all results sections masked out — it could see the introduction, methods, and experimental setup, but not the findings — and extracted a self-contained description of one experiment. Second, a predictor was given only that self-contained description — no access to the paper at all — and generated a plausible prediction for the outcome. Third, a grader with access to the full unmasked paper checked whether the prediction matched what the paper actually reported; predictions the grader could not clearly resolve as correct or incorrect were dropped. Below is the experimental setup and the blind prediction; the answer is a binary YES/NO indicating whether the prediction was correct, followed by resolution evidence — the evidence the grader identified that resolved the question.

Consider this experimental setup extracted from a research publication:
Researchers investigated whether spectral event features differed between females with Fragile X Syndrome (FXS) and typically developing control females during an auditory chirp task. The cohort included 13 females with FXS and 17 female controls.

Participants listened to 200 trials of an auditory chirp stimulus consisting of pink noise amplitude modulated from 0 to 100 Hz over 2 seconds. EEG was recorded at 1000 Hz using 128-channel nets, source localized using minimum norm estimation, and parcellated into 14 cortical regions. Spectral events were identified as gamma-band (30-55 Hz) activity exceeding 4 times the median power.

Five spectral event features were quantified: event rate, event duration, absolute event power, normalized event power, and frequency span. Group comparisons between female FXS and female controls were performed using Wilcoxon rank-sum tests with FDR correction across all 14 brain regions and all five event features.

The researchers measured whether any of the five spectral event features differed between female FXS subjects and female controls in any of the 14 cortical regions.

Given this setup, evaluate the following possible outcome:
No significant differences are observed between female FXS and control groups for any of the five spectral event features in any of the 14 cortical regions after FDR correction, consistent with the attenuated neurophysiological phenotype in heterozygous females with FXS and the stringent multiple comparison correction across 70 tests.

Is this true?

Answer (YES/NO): YES